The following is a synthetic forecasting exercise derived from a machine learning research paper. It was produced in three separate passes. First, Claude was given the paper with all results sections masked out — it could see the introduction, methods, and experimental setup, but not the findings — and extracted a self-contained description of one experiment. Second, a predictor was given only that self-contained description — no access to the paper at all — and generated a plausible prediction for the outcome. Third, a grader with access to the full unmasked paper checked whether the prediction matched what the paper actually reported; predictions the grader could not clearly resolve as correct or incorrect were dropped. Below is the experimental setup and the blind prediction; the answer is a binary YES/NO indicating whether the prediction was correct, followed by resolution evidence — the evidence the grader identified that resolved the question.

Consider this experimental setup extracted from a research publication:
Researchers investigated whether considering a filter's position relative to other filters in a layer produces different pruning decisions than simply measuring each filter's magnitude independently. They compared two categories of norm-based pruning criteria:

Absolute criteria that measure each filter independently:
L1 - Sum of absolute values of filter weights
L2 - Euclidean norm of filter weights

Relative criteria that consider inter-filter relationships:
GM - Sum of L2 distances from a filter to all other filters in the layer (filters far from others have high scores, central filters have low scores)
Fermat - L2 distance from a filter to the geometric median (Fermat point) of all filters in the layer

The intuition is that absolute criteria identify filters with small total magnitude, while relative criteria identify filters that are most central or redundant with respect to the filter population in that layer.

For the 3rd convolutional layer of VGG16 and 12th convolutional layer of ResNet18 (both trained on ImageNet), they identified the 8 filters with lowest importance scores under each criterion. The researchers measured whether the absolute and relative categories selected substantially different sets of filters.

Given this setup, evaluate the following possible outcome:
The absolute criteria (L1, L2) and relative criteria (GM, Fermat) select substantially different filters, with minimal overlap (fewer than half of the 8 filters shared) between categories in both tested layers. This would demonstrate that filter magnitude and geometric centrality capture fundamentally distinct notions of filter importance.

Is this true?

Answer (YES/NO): NO